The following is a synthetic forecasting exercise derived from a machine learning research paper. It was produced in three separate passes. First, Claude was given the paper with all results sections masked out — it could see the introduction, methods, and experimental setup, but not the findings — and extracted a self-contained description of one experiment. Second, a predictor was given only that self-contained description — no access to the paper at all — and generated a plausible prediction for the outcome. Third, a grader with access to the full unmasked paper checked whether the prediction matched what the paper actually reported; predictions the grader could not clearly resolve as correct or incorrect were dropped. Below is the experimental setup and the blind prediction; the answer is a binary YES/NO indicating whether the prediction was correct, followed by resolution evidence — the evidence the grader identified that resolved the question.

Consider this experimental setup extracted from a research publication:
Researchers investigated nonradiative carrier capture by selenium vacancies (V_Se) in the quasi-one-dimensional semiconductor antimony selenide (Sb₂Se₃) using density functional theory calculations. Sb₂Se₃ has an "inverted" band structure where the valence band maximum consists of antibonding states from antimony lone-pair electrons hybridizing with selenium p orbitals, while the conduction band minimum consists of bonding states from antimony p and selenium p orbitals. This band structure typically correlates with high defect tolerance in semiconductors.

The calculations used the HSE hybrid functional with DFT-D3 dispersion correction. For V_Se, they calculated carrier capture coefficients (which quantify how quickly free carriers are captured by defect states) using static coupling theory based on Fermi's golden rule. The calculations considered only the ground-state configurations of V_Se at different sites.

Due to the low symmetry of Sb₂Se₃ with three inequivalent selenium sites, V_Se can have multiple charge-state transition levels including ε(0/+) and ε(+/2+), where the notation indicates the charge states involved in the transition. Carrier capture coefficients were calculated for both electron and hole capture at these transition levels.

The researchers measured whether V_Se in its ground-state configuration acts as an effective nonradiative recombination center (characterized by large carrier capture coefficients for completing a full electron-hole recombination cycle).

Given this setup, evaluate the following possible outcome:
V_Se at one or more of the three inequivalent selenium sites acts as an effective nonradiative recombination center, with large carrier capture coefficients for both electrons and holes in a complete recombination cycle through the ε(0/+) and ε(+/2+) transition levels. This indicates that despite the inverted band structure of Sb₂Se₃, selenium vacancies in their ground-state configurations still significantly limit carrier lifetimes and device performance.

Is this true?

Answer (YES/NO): NO